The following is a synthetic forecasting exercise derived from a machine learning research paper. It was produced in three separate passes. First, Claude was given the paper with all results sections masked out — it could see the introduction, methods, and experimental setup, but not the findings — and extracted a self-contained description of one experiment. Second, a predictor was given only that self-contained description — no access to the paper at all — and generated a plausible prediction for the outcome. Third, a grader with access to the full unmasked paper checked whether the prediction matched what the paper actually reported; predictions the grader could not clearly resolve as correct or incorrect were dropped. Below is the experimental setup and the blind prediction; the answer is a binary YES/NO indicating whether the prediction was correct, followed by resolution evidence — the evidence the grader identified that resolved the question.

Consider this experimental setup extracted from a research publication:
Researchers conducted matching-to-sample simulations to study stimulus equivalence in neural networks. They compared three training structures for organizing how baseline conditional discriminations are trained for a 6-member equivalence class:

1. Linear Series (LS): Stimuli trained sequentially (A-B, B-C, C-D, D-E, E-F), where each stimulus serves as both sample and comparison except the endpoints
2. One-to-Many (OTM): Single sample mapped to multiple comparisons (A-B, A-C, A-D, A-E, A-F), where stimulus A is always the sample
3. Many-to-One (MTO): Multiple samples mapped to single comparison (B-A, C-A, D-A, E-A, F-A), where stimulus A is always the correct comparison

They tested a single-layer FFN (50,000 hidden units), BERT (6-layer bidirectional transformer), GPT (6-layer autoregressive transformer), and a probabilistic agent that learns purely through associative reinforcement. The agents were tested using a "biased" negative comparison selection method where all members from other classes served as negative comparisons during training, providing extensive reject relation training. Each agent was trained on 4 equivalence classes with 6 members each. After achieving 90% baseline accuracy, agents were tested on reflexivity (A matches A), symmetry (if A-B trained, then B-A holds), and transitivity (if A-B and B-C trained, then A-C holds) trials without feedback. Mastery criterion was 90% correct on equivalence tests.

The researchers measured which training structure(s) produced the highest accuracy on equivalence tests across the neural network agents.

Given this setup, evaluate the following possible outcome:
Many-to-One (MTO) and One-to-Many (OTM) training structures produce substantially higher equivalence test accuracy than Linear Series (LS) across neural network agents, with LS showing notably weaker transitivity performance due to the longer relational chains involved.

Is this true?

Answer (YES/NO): NO